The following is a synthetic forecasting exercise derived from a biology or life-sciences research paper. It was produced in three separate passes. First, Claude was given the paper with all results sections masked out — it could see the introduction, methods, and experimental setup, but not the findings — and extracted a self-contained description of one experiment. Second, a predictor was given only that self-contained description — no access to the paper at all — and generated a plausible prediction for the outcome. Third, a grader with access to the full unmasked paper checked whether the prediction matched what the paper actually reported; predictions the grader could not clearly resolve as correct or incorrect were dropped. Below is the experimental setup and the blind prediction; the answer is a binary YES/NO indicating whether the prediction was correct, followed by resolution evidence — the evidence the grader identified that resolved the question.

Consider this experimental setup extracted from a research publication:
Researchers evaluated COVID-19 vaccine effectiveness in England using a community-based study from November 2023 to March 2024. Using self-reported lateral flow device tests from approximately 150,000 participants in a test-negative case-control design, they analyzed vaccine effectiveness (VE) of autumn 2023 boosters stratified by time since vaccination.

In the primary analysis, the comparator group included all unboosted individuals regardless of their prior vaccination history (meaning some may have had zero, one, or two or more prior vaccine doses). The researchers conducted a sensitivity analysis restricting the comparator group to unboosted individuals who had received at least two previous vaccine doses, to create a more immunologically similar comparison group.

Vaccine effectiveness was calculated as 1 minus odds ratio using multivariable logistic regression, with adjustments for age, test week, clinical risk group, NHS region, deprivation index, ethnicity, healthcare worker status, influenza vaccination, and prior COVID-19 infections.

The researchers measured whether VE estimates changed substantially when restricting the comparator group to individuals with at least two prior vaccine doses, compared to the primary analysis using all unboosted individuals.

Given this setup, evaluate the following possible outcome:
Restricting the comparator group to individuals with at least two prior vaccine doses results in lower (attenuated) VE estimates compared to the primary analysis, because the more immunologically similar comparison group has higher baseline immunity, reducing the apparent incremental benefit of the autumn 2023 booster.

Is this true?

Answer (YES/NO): NO